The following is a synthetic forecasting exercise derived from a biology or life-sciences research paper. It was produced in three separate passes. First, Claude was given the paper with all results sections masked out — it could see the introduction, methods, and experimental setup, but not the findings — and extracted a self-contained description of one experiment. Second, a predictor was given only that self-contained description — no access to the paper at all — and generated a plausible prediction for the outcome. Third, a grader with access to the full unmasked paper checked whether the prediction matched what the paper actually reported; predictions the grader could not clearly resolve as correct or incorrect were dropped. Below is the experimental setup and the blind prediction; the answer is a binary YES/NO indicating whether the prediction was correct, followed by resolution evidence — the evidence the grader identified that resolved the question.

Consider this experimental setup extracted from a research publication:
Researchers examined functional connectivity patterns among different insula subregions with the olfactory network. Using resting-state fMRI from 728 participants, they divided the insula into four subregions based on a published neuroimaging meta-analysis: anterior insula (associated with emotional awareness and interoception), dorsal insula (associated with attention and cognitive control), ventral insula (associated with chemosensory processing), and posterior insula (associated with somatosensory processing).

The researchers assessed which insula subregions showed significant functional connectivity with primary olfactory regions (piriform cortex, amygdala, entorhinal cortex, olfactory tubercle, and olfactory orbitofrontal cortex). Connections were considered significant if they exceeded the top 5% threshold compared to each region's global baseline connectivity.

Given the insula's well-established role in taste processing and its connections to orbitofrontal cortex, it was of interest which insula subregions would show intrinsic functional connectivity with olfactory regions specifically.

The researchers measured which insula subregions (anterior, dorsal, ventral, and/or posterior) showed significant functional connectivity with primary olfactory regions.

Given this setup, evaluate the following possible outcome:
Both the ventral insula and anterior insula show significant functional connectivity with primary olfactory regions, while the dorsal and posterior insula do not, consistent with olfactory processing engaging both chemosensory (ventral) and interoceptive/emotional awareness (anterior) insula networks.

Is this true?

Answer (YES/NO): NO